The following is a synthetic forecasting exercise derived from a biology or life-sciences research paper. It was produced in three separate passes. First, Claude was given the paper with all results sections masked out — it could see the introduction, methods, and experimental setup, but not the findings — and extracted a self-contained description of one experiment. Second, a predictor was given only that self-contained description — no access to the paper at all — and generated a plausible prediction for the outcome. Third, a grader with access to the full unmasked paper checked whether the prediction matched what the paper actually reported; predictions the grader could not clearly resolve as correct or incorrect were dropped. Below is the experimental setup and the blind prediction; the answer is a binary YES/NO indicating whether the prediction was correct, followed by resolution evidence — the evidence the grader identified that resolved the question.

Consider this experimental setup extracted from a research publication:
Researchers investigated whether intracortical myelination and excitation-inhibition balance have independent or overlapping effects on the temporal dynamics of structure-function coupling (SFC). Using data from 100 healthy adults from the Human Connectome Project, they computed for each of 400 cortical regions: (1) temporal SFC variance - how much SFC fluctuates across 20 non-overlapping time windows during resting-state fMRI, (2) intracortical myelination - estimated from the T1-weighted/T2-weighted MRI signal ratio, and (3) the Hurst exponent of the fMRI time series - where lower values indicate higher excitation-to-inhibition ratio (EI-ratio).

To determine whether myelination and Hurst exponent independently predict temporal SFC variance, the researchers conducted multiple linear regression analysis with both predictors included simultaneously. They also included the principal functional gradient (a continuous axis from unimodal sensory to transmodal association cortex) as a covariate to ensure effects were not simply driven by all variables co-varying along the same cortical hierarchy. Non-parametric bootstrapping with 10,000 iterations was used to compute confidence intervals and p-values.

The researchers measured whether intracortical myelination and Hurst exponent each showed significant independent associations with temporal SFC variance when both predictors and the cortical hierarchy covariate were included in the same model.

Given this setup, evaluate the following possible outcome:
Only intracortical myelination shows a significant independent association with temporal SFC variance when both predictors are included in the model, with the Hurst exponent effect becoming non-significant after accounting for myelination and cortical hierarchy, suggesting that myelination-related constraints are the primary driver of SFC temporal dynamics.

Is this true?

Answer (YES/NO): NO